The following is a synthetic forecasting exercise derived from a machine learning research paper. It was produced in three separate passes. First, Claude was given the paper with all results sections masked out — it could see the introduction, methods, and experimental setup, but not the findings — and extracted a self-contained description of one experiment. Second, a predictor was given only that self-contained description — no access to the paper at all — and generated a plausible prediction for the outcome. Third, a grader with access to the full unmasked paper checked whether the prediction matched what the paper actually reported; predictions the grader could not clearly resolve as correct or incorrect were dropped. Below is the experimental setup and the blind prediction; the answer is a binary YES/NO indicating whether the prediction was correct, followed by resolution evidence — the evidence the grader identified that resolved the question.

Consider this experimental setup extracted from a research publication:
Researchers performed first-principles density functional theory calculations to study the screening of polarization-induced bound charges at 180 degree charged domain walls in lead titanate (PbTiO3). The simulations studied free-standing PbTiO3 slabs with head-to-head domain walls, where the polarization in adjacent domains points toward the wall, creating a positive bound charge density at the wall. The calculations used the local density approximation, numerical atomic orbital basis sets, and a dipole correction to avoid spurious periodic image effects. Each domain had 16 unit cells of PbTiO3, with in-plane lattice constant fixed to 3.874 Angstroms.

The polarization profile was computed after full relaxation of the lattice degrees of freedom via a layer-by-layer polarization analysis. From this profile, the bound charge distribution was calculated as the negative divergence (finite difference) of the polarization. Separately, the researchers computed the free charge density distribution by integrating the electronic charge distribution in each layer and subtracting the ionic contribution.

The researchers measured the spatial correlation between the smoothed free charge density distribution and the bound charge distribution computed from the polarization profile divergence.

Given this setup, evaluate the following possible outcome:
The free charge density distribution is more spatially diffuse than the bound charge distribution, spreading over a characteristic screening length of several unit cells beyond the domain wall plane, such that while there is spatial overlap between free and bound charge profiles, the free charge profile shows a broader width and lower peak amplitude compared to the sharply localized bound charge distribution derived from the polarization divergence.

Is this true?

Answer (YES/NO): NO